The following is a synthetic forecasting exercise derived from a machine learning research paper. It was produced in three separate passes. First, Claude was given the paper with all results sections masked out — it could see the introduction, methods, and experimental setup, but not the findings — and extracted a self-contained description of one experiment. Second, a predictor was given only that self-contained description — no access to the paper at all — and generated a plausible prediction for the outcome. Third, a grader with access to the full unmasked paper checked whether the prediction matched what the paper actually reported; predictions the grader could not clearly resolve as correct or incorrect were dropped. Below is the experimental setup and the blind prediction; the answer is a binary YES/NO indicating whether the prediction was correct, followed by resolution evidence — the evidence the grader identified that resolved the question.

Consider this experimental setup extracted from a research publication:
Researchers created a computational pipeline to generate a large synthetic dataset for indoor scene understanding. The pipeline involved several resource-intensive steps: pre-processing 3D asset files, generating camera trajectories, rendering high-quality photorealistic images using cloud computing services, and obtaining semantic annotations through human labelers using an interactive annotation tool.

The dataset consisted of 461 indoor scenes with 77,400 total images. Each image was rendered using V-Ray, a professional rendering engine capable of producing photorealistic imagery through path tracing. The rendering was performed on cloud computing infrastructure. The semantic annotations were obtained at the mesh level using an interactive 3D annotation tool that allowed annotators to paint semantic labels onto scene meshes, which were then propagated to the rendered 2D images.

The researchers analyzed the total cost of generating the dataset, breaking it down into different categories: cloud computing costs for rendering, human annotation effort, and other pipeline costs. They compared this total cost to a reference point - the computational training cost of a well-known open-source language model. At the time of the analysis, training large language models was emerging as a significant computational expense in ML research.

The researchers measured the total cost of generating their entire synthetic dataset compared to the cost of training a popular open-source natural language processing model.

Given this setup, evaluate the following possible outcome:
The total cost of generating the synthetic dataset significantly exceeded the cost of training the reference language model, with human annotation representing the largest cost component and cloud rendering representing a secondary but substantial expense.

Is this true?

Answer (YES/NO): NO